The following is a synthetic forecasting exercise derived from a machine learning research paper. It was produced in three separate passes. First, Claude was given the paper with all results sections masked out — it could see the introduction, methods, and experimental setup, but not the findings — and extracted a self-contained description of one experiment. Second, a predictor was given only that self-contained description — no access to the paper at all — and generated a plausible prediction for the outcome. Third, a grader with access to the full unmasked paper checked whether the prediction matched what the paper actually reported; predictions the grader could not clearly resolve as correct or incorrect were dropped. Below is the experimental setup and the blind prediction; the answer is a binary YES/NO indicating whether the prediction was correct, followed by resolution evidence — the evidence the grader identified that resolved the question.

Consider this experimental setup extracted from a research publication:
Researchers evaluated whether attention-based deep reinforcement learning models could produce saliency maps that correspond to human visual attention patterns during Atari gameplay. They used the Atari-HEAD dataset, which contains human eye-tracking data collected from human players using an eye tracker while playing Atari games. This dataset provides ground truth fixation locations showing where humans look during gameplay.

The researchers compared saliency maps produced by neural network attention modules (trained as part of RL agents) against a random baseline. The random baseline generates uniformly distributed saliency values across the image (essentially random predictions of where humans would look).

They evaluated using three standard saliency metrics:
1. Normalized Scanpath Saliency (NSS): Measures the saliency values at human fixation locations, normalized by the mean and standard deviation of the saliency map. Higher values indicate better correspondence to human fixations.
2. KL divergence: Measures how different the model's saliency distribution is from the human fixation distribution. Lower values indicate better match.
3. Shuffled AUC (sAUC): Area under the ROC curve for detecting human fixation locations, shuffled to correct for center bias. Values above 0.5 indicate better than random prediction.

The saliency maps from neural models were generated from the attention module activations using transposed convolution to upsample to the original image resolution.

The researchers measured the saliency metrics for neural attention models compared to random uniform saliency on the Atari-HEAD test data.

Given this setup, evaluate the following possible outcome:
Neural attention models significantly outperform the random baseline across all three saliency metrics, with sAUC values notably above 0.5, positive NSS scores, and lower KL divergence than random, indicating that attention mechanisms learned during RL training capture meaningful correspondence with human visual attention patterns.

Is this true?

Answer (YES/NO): NO